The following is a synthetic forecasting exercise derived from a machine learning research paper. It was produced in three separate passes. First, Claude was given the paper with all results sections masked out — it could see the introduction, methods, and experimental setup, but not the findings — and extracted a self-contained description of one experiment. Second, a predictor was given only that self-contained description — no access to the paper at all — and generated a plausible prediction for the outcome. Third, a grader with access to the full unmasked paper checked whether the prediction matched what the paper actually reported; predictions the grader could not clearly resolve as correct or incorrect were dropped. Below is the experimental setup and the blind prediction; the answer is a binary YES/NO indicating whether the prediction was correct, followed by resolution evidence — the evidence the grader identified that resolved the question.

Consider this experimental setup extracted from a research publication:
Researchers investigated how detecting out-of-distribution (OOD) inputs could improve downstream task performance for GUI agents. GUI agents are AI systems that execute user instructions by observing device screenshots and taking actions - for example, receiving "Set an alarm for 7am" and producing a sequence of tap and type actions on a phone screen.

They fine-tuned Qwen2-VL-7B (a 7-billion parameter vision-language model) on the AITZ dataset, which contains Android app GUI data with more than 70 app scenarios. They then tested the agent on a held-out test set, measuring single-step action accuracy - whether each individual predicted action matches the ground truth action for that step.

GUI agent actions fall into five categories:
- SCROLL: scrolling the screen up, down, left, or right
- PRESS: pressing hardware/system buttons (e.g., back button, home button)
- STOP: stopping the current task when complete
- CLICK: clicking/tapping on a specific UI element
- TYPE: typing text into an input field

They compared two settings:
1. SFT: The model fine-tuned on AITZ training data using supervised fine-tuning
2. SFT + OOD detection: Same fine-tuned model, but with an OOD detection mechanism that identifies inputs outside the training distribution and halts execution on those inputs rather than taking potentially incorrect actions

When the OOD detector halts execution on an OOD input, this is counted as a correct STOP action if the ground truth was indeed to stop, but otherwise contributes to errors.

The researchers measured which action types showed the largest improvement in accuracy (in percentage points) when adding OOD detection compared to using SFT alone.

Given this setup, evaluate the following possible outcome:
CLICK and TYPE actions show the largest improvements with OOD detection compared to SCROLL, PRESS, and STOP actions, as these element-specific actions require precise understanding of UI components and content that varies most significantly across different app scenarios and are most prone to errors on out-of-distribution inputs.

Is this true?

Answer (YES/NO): NO